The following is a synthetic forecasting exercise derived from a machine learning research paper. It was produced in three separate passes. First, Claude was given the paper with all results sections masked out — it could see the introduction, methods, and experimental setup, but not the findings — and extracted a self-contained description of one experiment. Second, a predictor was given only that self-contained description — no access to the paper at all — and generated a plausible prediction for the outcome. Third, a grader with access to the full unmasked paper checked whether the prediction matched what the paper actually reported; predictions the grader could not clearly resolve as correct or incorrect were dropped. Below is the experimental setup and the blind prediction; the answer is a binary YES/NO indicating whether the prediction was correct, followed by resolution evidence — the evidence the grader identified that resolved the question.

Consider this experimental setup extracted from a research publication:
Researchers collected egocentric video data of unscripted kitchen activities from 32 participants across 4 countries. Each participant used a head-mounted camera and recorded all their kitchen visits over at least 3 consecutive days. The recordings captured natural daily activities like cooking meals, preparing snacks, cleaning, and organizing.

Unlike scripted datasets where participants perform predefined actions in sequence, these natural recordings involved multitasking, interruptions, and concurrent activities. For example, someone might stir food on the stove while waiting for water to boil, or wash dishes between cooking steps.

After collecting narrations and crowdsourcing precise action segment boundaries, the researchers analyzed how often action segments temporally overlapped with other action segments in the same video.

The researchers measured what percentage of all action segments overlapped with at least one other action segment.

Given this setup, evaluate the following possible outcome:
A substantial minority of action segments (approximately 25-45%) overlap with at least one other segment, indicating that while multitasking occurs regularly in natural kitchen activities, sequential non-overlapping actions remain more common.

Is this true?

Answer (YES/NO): NO